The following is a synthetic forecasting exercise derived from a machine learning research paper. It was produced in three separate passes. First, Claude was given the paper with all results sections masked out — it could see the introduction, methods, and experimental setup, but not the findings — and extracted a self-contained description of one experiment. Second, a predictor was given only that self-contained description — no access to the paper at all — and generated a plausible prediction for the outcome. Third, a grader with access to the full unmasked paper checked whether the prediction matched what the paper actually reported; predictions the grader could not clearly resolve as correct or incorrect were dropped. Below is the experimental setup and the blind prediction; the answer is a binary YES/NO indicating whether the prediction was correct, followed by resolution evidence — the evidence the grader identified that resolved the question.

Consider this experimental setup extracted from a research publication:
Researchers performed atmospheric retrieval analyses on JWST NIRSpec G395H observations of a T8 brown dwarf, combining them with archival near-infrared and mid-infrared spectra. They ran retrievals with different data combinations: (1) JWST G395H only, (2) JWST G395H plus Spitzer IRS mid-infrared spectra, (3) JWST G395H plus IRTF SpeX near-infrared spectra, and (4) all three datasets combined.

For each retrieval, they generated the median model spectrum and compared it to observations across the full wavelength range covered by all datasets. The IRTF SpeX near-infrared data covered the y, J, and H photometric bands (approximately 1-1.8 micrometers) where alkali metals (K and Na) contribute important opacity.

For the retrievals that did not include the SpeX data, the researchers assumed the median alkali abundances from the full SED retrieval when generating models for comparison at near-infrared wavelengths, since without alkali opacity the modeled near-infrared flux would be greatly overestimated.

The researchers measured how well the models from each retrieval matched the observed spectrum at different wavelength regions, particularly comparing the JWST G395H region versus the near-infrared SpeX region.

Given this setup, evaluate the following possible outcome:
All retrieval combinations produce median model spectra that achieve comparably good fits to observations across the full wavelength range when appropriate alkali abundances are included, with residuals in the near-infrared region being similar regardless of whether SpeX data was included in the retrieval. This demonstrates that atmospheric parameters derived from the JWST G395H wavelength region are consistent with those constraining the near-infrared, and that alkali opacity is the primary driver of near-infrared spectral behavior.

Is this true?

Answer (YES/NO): NO